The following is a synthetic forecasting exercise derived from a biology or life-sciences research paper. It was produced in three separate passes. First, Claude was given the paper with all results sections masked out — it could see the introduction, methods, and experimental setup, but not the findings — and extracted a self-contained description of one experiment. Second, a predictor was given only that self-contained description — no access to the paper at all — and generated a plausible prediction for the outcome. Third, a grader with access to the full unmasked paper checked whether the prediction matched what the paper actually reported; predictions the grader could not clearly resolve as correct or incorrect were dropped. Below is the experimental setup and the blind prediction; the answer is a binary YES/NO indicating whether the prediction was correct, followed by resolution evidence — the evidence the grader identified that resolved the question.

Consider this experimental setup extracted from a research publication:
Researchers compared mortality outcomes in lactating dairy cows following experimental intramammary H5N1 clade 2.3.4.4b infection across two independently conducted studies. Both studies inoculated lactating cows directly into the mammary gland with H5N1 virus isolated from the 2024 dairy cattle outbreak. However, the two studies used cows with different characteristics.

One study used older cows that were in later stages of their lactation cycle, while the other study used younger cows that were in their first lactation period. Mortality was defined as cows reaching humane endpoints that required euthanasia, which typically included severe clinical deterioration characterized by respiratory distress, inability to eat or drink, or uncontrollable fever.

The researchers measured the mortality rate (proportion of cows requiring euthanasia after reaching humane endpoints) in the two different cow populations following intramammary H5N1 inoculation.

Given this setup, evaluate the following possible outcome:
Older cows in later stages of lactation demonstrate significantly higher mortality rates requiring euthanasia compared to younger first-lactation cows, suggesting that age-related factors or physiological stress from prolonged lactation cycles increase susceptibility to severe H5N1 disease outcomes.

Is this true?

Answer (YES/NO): YES